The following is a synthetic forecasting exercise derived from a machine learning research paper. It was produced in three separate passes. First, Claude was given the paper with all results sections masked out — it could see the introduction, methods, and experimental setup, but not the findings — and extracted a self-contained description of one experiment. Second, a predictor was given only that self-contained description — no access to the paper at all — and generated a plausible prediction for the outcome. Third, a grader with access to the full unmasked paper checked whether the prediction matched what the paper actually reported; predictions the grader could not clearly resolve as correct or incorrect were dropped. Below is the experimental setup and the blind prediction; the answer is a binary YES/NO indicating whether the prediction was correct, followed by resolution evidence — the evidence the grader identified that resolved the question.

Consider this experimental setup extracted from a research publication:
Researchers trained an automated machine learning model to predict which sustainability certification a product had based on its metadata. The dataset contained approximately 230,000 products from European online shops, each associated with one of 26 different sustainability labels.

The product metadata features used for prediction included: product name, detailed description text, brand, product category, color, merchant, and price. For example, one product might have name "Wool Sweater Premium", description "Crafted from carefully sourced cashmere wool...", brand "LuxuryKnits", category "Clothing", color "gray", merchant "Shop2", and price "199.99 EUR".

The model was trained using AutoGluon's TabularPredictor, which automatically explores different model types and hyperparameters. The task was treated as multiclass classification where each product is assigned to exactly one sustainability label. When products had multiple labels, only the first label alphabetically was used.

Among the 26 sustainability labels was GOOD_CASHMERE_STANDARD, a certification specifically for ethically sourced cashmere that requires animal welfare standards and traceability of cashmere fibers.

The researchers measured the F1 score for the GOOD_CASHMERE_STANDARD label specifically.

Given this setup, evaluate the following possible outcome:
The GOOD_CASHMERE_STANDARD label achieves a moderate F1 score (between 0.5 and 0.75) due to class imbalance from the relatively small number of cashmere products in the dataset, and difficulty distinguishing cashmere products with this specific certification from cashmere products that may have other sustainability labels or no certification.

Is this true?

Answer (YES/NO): NO